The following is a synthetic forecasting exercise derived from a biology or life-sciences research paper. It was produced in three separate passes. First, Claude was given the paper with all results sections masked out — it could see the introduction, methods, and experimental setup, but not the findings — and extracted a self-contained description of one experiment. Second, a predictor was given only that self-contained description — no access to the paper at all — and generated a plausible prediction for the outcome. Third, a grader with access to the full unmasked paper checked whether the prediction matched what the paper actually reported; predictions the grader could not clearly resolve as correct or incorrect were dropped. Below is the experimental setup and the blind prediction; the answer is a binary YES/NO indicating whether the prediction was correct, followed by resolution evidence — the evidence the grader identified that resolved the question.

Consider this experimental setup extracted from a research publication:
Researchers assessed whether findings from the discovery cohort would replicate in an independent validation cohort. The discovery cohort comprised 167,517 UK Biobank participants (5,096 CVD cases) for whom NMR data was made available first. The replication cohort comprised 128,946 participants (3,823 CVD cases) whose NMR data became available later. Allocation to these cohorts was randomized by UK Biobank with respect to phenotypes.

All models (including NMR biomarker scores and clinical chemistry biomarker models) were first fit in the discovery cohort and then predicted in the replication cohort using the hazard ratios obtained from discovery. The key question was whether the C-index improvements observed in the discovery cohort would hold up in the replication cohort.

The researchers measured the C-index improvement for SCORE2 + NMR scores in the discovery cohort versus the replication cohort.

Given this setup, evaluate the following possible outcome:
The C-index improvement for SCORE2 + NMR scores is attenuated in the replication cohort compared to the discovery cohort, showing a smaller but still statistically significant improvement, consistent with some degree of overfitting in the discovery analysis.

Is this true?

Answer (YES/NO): YES